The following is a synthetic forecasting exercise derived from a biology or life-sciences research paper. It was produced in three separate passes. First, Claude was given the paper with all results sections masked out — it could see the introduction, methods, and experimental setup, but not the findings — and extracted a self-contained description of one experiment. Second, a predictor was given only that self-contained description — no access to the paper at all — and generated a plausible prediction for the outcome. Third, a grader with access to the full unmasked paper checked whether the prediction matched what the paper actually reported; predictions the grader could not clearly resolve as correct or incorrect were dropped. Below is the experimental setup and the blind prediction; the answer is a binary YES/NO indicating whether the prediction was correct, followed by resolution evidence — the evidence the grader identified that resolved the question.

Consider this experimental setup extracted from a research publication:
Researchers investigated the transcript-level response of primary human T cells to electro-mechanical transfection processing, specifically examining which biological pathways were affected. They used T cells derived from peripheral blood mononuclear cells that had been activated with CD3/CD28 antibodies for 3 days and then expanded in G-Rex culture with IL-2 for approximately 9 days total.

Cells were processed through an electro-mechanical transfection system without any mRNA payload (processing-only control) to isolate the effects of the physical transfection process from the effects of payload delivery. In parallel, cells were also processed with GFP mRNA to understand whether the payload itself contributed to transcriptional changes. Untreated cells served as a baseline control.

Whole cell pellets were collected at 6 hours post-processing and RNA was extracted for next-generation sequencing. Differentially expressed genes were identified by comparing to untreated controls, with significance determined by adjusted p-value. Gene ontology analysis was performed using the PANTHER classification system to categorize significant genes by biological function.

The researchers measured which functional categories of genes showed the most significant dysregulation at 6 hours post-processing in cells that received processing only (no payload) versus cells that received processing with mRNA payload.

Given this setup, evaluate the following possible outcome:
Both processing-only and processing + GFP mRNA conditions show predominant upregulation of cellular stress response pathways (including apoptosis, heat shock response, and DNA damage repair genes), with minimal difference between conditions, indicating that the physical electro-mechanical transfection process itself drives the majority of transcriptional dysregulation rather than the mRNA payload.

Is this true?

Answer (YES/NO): NO